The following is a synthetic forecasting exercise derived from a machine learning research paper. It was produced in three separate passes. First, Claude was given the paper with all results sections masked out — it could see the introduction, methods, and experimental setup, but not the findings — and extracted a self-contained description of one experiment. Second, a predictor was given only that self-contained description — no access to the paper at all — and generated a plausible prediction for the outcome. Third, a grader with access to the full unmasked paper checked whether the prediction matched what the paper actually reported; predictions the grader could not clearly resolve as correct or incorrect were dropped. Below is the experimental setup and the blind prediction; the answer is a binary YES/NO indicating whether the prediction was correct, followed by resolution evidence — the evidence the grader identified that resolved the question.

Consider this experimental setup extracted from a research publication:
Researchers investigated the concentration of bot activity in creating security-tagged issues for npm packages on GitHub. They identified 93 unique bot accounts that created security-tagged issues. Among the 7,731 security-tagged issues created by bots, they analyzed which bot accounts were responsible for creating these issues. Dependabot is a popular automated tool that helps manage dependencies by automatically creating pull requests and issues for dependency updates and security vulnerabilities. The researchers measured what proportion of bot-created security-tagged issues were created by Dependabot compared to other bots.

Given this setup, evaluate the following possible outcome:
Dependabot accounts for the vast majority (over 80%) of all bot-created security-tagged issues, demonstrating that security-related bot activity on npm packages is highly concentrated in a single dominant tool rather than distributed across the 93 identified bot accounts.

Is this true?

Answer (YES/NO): YES